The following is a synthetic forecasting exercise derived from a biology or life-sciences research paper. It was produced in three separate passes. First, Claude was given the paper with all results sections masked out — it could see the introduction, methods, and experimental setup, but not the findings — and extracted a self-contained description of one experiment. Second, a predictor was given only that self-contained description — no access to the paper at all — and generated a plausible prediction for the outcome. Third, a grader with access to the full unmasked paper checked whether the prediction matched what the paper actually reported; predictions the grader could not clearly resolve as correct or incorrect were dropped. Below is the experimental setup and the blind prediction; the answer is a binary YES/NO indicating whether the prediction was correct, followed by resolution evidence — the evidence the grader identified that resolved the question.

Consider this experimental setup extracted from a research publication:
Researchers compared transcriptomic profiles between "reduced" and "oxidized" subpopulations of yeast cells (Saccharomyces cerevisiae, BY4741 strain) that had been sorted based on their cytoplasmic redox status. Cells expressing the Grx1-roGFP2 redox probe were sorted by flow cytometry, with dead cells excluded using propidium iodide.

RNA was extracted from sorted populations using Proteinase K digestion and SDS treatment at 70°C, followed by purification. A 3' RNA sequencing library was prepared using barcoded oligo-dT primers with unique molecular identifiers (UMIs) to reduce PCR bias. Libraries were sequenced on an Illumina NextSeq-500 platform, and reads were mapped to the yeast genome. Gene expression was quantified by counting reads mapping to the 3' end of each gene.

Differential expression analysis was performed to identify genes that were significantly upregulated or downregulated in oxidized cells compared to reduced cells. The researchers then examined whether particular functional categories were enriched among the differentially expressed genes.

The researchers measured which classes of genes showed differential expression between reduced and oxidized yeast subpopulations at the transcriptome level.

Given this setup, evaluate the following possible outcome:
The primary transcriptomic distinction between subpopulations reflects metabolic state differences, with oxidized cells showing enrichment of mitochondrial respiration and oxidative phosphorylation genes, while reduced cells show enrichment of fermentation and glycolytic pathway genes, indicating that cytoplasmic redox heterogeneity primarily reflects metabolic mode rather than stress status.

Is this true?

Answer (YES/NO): NO